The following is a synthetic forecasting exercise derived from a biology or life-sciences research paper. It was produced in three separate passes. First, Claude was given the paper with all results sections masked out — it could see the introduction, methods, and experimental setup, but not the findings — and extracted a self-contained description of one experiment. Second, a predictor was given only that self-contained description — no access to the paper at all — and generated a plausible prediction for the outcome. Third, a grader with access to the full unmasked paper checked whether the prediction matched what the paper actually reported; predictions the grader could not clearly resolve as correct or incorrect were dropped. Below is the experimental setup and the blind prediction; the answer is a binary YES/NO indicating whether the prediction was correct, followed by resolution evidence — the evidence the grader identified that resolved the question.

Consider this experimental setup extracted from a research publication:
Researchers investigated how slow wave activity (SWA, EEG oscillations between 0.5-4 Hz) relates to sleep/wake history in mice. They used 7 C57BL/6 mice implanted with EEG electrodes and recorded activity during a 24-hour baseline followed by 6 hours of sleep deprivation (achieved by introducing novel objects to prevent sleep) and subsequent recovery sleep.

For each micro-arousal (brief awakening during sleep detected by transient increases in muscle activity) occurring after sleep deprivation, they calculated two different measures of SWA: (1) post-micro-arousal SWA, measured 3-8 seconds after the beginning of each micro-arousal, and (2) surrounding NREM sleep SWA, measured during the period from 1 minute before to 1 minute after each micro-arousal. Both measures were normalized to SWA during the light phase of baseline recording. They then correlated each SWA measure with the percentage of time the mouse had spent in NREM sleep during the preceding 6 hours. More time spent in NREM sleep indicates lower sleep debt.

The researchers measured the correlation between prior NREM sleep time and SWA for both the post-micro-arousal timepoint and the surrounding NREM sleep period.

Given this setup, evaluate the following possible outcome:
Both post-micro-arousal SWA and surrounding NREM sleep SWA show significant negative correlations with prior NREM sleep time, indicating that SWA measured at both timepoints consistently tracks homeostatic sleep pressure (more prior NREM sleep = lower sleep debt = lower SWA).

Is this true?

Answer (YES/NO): YES